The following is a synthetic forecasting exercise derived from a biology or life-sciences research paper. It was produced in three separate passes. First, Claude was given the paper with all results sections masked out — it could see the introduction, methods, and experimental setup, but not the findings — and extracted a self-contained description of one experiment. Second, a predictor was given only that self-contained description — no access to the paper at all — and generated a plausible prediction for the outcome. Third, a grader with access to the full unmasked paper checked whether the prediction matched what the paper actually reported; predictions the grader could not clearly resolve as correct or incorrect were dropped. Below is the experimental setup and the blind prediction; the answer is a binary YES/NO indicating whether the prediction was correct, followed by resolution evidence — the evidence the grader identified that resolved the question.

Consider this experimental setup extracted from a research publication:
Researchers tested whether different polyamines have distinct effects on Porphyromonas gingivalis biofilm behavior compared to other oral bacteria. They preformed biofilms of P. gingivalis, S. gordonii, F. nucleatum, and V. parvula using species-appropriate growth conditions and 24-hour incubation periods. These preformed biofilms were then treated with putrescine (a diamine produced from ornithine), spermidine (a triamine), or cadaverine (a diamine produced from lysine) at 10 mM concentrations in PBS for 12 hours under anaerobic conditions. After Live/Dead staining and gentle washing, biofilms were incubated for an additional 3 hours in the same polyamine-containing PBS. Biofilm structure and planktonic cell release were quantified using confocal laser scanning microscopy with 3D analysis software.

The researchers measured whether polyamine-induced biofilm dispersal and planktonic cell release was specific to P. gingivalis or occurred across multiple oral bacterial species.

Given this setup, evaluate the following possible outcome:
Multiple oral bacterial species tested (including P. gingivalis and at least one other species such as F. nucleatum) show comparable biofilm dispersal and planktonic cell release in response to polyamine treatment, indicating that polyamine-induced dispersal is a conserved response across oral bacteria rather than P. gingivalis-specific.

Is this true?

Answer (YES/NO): NO